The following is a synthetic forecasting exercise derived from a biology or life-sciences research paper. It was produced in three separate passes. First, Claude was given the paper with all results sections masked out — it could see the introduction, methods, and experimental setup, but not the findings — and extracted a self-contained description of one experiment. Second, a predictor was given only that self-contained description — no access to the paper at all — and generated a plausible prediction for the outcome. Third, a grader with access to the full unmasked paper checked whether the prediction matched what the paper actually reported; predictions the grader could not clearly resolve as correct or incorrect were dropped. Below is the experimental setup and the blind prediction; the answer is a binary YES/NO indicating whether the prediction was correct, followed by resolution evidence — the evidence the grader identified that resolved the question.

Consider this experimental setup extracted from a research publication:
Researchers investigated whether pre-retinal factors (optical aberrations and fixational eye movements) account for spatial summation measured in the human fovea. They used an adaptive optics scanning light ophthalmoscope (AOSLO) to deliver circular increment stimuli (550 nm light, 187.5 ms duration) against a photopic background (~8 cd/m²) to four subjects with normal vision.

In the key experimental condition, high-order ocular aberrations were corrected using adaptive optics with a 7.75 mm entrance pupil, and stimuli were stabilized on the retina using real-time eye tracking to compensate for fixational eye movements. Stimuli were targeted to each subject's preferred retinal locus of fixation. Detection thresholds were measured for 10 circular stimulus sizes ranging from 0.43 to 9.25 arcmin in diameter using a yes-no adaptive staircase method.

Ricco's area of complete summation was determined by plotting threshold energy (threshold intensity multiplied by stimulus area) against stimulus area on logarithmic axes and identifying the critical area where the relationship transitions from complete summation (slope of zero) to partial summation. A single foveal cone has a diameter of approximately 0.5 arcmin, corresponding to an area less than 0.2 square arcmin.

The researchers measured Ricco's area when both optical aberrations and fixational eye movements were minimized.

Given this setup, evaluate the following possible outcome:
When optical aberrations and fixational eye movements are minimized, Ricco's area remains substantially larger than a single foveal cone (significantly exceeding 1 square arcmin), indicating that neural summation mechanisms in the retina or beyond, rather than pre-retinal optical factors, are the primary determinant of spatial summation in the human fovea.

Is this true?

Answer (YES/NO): YES